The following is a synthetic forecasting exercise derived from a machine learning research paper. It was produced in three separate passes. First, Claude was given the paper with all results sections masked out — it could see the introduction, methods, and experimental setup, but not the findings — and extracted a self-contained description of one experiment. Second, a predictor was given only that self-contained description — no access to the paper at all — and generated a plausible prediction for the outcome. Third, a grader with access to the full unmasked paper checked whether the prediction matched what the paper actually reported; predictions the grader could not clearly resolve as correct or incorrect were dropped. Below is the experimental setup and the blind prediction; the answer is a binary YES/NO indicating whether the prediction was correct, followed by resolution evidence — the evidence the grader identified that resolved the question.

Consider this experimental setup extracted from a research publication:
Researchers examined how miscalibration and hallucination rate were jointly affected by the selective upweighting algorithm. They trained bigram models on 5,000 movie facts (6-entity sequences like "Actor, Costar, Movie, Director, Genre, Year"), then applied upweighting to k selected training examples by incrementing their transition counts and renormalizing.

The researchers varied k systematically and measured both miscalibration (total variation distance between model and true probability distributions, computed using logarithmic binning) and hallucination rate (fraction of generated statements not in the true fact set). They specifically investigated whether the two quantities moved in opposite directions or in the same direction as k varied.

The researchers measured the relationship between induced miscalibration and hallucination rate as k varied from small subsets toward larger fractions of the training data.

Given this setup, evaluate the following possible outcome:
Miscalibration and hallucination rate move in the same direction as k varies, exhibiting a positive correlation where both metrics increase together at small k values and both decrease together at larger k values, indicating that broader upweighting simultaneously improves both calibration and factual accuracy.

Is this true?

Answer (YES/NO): NO